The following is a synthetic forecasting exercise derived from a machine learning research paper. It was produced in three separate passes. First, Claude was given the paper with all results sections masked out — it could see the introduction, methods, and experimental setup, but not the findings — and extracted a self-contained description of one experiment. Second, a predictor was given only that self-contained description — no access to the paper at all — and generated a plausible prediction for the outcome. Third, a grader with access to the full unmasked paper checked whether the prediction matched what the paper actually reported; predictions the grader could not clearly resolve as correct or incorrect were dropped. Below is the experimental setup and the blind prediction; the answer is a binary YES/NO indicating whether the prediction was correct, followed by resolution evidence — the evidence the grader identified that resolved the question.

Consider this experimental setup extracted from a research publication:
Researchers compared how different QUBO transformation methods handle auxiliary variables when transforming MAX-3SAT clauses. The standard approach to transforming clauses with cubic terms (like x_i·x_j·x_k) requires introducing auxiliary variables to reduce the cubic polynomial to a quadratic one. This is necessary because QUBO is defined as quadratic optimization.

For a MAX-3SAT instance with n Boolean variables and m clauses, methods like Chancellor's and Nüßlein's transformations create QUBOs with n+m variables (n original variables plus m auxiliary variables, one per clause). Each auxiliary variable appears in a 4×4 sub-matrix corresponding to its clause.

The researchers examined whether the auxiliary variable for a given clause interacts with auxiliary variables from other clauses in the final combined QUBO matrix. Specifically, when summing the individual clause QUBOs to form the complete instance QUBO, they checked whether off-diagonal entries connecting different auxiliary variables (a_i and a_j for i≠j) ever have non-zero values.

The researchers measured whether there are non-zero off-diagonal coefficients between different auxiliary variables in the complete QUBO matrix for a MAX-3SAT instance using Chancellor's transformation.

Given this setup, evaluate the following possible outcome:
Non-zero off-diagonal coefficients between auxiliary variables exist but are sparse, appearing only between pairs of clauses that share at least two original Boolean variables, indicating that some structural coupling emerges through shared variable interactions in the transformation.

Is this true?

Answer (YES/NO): NO